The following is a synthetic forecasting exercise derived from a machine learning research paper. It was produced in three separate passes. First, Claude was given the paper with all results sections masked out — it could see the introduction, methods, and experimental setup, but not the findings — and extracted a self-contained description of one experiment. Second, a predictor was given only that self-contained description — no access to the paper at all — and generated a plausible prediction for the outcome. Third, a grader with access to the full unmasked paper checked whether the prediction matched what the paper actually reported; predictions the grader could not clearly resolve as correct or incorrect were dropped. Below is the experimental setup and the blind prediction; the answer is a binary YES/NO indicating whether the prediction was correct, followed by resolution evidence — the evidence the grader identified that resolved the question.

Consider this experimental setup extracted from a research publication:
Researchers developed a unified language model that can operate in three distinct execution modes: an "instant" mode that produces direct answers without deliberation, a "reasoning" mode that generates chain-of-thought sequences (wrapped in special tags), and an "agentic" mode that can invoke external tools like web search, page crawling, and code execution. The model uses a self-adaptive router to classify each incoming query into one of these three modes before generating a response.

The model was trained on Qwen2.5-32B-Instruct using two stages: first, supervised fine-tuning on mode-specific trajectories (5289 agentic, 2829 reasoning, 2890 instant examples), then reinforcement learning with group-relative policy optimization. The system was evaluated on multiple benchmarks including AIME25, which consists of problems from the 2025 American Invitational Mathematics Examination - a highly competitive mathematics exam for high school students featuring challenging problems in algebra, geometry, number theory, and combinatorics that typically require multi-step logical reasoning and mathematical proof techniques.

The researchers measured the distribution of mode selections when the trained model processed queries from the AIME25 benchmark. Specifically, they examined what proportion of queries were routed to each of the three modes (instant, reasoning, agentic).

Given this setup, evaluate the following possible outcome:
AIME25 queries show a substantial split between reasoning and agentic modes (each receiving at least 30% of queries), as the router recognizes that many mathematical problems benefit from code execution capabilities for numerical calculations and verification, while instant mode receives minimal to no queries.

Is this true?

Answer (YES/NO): NO